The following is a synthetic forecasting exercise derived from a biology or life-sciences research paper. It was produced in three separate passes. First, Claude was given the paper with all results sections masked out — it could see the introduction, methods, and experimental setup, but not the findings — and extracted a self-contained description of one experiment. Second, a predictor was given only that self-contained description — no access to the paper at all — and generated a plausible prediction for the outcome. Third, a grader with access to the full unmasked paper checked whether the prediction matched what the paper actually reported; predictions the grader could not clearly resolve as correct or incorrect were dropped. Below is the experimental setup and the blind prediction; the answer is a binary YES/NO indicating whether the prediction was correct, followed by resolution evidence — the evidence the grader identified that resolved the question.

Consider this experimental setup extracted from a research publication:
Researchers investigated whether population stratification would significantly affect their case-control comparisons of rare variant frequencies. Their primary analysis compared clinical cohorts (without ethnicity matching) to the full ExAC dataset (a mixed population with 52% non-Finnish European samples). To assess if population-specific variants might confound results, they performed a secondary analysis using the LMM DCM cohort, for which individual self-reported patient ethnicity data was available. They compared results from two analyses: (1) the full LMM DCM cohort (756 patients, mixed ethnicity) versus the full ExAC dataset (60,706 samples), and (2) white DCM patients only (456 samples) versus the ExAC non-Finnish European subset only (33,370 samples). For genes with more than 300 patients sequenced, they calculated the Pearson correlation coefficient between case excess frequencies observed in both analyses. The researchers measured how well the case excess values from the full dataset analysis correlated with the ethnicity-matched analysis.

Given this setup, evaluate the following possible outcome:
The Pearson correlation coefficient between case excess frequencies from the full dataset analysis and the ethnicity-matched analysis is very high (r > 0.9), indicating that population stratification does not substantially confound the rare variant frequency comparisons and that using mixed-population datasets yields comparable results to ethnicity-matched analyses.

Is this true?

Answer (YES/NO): YES